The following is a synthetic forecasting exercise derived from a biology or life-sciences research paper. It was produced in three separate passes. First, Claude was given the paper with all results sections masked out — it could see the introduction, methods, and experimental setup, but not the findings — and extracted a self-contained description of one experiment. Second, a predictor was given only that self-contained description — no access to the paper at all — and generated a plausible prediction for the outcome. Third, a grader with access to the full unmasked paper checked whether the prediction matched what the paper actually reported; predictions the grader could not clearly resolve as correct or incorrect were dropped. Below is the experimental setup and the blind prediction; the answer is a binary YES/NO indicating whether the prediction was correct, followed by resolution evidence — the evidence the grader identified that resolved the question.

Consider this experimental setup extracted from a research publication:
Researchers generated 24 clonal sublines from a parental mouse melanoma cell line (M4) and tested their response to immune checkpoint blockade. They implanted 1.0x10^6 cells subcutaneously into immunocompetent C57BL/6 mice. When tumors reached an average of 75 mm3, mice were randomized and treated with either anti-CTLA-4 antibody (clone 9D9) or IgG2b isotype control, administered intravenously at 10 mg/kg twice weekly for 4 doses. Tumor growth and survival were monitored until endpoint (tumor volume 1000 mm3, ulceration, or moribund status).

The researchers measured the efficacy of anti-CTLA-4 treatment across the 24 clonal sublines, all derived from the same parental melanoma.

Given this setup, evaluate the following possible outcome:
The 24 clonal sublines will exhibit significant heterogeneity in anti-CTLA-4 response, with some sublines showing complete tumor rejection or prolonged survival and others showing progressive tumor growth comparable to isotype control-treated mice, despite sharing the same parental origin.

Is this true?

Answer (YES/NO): YES